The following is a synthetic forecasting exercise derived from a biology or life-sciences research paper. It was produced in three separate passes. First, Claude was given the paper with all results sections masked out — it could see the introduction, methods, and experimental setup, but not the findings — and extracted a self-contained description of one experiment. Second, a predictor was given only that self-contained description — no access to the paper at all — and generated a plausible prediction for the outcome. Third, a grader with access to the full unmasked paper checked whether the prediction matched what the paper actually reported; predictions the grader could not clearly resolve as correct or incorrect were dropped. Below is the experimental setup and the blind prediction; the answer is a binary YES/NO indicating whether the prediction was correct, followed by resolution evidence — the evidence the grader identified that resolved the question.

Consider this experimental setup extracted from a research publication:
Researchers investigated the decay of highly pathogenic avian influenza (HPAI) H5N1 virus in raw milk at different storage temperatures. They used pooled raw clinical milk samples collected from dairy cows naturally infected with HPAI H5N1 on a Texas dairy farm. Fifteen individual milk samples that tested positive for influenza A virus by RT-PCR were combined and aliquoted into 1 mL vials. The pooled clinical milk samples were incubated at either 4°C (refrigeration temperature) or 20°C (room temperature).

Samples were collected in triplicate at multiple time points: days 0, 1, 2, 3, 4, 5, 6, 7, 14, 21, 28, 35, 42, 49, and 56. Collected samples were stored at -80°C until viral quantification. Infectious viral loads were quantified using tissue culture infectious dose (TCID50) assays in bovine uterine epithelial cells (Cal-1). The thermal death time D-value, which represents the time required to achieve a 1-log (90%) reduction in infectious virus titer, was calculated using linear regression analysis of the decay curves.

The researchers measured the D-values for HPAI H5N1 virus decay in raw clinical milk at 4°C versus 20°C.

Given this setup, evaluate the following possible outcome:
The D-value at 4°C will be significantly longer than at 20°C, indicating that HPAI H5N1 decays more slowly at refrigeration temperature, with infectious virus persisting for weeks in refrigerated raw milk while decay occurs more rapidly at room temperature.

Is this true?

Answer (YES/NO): YES